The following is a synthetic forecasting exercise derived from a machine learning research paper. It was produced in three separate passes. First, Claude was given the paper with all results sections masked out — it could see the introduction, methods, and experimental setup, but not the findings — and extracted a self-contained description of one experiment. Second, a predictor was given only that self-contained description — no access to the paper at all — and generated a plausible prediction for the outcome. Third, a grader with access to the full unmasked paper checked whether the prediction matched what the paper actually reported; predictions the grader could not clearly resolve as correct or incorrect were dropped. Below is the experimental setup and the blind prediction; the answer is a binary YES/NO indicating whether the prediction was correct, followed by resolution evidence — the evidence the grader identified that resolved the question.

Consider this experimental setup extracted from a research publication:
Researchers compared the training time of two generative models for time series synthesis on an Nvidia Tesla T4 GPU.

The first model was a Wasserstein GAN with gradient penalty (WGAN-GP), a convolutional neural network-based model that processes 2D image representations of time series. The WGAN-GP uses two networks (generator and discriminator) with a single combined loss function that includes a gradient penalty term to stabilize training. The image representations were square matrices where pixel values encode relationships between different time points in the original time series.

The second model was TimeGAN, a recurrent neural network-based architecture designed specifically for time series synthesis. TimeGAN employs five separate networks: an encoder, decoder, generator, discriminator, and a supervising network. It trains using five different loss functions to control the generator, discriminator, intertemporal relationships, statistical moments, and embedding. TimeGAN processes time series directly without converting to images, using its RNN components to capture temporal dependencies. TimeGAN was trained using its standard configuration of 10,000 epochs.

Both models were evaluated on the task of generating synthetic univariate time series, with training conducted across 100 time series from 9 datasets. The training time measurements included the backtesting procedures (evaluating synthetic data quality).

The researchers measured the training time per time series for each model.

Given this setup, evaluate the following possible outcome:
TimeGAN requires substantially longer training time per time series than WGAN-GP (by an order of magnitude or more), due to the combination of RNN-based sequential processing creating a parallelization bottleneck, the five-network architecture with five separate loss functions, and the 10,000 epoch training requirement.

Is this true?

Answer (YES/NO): NO